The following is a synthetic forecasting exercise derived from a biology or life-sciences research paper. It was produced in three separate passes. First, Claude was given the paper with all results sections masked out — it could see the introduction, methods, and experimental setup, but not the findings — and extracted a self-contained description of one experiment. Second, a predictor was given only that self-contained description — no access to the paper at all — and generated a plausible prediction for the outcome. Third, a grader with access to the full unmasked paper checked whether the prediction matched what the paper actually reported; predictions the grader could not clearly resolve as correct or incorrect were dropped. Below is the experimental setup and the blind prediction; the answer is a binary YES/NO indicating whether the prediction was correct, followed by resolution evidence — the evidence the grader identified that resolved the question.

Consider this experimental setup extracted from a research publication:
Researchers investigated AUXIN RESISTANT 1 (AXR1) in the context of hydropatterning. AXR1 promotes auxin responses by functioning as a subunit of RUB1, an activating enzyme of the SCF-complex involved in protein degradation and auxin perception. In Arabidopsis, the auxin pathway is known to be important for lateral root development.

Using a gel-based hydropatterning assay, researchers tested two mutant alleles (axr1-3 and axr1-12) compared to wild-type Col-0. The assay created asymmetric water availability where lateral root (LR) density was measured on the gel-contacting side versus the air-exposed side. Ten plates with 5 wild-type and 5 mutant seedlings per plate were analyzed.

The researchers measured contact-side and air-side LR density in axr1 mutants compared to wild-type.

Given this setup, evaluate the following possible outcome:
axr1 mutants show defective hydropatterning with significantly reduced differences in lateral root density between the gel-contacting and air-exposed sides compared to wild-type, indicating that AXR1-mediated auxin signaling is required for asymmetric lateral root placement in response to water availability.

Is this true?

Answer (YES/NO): YES